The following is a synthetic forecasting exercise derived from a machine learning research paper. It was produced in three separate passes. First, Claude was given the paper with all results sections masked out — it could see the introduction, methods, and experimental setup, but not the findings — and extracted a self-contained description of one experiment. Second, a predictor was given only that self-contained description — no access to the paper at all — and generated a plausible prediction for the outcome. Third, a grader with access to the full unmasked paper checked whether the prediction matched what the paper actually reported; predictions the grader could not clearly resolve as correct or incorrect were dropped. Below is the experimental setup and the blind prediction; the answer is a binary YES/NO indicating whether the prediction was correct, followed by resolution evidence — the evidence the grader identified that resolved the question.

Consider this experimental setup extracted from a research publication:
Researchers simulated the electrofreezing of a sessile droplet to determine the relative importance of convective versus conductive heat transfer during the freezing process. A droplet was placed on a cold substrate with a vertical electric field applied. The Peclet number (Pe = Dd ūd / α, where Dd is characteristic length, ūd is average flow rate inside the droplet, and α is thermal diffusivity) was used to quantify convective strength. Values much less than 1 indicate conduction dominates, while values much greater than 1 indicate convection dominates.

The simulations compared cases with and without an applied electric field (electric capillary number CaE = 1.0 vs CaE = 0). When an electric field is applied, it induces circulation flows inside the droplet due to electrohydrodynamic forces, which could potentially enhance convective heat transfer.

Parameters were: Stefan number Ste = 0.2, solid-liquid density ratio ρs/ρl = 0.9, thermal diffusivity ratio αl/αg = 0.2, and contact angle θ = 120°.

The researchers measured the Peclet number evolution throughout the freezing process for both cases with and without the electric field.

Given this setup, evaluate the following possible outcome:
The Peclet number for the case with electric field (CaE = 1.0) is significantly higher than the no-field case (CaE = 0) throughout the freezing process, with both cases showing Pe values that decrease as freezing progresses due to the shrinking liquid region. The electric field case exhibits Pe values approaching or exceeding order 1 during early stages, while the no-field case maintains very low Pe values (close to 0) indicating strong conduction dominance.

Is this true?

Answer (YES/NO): NO